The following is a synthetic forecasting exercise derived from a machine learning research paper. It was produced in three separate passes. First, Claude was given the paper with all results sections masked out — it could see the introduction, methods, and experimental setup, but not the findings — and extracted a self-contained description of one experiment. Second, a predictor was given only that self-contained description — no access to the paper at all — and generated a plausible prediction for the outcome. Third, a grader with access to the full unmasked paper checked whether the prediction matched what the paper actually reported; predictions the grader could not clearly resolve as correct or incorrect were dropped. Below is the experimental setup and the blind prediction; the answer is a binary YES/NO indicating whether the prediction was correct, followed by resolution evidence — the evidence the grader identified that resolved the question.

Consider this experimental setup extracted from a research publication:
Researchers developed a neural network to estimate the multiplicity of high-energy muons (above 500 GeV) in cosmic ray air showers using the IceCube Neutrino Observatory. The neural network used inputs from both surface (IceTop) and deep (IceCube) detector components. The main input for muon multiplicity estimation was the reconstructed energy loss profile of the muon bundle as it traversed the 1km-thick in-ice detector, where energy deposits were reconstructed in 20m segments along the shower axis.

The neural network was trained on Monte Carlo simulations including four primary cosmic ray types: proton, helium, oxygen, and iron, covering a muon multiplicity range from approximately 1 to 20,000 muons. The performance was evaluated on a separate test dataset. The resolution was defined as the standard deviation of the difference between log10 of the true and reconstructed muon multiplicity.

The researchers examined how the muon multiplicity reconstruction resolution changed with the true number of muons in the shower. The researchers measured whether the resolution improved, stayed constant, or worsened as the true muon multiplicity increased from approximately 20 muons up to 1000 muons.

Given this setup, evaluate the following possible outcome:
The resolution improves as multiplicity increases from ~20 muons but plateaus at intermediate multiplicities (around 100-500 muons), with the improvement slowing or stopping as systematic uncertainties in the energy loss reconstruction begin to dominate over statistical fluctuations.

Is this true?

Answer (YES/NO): NO